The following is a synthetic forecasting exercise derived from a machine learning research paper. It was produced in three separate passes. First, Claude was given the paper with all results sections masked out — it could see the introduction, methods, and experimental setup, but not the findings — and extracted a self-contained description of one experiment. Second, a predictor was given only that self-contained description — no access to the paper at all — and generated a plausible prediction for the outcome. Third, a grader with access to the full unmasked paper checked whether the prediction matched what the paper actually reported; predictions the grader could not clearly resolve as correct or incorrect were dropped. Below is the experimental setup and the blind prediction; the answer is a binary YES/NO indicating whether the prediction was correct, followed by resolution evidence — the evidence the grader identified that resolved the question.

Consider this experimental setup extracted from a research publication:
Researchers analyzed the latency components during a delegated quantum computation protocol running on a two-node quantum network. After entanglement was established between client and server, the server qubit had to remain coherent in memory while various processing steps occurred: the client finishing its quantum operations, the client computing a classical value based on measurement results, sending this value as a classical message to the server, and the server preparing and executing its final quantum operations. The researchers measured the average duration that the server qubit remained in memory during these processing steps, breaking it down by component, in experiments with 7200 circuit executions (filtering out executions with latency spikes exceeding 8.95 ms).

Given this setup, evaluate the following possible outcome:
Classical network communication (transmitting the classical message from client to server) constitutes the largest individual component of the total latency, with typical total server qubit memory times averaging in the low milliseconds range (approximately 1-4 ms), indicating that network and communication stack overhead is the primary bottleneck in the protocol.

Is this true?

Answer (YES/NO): NO